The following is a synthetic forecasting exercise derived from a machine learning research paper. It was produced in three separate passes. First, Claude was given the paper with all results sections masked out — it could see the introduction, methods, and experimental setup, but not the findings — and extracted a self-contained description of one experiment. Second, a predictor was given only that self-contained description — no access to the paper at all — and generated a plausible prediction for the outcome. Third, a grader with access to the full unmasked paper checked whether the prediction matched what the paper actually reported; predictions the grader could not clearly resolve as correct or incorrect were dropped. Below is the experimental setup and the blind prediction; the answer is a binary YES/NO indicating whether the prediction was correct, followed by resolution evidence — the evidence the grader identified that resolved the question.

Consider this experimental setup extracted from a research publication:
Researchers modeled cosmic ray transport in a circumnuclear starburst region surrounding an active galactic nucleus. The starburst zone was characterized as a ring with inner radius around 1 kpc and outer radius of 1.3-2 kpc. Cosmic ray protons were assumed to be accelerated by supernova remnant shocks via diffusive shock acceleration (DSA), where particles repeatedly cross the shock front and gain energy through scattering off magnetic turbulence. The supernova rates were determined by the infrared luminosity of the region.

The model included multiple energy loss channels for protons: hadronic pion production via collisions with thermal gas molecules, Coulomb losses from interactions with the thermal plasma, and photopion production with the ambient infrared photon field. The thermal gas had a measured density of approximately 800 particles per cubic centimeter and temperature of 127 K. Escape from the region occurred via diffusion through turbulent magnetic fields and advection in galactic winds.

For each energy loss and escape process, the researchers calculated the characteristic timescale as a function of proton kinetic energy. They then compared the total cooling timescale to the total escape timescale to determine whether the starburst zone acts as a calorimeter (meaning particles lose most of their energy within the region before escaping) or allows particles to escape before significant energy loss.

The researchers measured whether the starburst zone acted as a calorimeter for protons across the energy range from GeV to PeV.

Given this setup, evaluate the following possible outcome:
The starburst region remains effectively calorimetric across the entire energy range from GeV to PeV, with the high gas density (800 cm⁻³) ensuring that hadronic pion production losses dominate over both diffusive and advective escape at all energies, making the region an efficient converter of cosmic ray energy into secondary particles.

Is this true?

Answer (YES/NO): NO